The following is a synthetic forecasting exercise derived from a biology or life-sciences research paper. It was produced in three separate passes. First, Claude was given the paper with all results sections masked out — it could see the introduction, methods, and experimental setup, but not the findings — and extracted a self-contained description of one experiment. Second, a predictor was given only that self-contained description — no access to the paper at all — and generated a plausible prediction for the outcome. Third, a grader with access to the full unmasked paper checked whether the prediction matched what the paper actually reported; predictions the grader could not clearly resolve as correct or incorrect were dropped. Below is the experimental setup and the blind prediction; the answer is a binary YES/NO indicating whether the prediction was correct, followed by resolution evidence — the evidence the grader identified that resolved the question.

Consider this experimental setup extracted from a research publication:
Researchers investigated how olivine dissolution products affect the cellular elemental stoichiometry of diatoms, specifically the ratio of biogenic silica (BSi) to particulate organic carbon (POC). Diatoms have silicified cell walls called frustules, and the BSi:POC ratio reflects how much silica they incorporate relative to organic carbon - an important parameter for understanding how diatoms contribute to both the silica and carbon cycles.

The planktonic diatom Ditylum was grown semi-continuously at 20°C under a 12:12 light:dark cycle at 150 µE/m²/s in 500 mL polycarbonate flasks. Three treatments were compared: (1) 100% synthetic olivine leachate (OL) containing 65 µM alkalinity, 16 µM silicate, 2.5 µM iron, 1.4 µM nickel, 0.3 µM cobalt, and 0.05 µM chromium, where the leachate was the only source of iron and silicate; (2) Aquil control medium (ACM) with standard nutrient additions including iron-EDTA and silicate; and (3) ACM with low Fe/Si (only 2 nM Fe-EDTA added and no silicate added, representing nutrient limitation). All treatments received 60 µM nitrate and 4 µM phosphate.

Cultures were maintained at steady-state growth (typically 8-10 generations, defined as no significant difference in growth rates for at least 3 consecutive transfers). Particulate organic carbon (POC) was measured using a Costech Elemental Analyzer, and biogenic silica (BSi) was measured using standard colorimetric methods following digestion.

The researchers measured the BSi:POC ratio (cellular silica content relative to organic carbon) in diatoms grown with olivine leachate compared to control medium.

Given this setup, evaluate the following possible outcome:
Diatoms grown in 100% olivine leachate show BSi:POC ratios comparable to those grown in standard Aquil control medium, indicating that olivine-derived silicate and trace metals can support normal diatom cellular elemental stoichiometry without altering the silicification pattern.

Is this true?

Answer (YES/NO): YES